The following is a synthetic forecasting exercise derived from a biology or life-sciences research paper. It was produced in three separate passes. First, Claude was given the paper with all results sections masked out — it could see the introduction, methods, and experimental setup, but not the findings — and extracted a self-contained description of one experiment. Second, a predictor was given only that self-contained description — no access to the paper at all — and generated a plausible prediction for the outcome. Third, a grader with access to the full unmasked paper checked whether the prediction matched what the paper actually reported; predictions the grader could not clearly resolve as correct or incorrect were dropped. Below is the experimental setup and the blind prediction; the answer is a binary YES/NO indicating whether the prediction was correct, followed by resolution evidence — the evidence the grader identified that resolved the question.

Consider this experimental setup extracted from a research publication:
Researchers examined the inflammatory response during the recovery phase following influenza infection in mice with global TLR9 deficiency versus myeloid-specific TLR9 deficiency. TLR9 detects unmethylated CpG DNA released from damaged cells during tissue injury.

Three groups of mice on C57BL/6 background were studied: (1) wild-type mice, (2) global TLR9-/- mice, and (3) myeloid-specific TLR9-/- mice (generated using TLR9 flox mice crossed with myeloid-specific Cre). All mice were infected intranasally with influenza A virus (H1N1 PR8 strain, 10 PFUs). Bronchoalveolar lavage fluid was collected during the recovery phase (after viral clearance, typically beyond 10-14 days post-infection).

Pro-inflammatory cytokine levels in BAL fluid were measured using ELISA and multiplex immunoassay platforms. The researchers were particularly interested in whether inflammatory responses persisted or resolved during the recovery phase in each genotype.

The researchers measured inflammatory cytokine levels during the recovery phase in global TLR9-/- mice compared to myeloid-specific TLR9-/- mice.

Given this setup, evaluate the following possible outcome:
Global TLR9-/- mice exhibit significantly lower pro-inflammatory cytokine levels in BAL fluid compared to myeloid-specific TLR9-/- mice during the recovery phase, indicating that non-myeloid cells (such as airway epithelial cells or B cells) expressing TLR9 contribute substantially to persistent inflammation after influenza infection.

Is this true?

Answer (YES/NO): NO